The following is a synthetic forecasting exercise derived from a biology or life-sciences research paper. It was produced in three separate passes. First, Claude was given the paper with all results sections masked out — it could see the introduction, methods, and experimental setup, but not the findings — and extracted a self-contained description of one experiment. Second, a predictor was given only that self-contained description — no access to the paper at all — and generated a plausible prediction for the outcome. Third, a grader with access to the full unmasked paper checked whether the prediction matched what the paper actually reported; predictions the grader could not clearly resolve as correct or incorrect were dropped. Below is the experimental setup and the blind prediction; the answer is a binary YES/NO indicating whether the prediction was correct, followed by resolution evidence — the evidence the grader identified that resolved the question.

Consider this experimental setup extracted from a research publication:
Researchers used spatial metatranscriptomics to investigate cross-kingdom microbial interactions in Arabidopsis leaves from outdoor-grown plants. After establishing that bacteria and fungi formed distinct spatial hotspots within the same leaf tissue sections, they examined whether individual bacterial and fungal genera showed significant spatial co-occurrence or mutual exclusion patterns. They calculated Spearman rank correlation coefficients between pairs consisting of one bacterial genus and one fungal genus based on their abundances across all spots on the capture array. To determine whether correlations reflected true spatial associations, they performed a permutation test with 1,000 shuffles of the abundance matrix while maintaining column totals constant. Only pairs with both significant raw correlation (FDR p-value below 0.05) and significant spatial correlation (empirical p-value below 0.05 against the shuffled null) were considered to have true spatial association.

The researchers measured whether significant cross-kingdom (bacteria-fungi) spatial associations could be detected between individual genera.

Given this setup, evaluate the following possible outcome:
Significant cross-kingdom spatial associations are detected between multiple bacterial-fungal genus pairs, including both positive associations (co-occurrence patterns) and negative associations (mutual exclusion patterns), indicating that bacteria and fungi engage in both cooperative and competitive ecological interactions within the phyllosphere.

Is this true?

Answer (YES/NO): NO